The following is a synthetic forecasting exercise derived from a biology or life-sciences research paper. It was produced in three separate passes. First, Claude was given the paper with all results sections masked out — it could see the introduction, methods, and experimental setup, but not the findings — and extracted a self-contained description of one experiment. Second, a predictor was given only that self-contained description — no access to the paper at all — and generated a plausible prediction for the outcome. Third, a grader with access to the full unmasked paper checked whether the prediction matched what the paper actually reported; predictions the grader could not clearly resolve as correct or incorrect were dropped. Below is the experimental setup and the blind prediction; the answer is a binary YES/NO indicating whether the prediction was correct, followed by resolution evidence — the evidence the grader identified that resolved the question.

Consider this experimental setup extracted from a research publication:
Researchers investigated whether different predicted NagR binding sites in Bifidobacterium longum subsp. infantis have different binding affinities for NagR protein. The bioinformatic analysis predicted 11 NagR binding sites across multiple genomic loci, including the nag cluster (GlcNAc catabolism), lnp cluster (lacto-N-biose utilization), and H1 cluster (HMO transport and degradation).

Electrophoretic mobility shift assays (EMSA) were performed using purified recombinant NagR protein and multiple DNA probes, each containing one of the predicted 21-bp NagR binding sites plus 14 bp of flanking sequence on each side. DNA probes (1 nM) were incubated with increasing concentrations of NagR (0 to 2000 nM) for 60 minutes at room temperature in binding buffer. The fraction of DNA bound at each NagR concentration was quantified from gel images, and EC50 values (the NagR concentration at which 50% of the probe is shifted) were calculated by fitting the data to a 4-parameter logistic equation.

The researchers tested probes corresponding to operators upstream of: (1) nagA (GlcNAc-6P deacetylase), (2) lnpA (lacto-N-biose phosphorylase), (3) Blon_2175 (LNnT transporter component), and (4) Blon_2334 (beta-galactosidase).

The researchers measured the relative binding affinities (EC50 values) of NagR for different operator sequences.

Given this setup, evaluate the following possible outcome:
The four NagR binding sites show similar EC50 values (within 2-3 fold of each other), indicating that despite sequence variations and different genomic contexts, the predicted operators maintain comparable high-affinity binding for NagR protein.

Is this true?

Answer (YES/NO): NO